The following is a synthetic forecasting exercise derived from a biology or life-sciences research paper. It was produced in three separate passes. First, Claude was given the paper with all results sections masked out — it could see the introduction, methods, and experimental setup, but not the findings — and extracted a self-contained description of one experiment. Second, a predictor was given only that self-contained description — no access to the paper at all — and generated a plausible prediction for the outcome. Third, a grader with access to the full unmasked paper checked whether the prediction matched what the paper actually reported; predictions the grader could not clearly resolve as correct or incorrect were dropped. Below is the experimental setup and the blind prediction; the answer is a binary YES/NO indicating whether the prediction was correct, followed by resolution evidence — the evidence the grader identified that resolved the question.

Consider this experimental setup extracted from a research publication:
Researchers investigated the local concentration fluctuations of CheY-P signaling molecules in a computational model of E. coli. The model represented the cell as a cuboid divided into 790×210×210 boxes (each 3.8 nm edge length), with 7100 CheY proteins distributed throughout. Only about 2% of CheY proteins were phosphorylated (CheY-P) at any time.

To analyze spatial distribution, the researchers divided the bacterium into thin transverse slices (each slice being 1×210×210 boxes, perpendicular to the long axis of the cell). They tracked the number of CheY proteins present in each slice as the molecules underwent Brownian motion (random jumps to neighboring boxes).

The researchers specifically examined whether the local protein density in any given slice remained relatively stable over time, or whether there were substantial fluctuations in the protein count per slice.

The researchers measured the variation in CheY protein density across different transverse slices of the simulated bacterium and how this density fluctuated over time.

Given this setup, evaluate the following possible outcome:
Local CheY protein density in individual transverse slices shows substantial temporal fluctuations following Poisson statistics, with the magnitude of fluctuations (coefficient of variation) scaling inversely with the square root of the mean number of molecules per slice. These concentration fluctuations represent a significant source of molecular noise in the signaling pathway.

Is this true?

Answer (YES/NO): NO